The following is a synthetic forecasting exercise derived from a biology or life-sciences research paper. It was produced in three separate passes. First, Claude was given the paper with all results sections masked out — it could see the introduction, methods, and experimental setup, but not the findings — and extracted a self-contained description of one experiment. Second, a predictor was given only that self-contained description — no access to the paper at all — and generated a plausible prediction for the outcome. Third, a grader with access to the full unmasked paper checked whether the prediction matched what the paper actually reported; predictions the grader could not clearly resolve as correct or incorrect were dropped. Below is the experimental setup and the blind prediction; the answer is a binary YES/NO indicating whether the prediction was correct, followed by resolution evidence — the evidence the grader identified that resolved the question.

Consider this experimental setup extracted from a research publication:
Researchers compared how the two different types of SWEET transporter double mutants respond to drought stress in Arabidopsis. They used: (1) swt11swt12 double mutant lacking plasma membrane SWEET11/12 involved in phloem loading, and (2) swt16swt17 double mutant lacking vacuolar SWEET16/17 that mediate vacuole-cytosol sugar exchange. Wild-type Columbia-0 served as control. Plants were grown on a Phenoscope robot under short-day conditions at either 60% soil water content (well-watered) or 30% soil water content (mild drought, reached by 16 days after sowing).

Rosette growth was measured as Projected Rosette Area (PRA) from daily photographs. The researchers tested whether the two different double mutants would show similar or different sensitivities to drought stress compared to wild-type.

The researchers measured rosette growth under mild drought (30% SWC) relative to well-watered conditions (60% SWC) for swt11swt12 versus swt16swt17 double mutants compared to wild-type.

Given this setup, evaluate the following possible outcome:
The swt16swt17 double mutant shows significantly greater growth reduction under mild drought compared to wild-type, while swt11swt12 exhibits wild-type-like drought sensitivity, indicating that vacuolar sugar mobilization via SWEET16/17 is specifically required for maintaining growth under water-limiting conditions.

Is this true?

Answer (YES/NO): NO